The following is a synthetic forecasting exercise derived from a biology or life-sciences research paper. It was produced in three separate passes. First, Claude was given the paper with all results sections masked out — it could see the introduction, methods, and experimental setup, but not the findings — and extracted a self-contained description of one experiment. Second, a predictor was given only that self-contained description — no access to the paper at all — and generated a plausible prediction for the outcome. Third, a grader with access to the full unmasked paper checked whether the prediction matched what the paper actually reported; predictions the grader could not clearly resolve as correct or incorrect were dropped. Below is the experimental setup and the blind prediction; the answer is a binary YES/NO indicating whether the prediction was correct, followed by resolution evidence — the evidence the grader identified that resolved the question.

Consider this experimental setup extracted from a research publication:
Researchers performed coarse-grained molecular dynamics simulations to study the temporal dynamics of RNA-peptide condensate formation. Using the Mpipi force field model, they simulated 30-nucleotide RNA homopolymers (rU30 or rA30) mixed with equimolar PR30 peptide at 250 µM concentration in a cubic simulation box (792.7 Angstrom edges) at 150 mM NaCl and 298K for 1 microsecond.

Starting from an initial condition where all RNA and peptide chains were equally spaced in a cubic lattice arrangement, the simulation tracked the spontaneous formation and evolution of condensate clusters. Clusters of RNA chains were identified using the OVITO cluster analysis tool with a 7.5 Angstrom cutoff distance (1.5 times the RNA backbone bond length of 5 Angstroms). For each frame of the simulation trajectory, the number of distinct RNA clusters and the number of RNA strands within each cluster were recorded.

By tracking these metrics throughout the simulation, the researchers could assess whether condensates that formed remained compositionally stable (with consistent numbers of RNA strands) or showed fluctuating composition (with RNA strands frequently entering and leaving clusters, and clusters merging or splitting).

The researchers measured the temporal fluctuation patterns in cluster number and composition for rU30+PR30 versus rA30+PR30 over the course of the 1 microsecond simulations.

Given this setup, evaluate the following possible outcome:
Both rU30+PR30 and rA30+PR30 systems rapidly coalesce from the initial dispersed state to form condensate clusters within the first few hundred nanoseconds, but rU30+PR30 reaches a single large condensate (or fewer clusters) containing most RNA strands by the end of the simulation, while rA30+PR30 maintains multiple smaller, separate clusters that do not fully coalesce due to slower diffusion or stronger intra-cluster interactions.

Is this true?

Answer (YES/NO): NO